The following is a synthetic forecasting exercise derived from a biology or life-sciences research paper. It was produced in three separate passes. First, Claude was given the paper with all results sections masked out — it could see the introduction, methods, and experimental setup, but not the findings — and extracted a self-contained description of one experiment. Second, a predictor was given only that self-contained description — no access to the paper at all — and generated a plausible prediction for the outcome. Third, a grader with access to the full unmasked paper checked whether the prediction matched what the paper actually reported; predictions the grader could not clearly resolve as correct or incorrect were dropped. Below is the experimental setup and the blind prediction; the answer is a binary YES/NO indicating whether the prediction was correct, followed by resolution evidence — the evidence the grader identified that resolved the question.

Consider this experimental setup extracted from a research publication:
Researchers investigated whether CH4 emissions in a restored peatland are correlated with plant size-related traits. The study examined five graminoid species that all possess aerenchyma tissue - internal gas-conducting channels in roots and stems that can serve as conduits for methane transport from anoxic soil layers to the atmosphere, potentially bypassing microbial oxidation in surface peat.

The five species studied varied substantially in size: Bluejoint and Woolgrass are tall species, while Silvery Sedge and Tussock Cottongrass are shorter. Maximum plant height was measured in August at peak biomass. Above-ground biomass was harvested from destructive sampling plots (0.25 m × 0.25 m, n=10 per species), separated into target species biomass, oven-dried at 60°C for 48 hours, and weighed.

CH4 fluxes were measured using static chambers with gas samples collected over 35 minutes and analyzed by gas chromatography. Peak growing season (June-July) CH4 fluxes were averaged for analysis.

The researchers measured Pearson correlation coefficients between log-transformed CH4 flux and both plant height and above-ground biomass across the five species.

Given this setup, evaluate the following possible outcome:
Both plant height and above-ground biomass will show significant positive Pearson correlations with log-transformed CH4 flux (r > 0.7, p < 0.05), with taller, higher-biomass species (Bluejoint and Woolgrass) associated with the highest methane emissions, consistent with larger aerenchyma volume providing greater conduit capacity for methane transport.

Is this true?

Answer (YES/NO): NO